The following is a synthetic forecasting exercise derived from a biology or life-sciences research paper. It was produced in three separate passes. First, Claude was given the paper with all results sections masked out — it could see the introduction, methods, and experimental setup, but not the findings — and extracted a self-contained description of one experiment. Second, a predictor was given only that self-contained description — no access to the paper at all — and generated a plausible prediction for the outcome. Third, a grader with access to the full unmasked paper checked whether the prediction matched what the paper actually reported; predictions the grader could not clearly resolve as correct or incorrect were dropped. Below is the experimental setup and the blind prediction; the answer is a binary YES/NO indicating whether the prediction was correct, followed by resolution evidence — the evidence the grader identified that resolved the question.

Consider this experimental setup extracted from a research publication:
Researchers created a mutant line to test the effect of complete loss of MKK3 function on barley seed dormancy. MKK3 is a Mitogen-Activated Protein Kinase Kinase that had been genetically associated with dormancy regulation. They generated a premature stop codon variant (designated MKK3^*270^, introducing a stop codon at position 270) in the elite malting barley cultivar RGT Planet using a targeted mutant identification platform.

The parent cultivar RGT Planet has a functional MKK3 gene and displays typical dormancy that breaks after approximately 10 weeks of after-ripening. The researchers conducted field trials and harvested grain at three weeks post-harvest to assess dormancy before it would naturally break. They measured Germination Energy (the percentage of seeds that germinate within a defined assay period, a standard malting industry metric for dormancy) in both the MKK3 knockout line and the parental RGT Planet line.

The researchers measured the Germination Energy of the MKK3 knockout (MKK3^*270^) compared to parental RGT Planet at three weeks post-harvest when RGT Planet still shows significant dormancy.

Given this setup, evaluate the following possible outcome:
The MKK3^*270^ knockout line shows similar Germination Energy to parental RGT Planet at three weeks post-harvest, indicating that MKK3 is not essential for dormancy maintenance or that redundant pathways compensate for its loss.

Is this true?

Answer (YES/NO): NO